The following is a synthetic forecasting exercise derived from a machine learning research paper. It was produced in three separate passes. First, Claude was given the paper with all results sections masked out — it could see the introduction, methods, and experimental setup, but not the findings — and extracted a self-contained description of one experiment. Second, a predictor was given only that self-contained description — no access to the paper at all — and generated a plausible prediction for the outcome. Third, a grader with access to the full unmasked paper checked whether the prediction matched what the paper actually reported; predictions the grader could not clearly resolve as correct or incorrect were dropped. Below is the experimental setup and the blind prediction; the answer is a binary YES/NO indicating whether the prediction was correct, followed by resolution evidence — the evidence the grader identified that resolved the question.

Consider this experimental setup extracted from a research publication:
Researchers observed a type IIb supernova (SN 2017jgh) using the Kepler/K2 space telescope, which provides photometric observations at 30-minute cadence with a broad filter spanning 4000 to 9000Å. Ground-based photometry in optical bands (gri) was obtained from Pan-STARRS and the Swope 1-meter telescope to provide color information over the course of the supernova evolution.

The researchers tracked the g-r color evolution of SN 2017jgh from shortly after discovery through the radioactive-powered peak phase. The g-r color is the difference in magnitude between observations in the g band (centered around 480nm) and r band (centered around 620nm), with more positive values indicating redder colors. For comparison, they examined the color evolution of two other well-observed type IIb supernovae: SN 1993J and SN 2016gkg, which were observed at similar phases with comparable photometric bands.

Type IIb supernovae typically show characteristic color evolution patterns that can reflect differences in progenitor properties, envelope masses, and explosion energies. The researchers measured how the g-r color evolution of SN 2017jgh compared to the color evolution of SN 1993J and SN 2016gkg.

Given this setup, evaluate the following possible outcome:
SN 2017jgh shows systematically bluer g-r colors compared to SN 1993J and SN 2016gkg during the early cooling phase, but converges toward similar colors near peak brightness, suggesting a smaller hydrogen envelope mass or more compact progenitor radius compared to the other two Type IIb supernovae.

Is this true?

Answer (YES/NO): NO